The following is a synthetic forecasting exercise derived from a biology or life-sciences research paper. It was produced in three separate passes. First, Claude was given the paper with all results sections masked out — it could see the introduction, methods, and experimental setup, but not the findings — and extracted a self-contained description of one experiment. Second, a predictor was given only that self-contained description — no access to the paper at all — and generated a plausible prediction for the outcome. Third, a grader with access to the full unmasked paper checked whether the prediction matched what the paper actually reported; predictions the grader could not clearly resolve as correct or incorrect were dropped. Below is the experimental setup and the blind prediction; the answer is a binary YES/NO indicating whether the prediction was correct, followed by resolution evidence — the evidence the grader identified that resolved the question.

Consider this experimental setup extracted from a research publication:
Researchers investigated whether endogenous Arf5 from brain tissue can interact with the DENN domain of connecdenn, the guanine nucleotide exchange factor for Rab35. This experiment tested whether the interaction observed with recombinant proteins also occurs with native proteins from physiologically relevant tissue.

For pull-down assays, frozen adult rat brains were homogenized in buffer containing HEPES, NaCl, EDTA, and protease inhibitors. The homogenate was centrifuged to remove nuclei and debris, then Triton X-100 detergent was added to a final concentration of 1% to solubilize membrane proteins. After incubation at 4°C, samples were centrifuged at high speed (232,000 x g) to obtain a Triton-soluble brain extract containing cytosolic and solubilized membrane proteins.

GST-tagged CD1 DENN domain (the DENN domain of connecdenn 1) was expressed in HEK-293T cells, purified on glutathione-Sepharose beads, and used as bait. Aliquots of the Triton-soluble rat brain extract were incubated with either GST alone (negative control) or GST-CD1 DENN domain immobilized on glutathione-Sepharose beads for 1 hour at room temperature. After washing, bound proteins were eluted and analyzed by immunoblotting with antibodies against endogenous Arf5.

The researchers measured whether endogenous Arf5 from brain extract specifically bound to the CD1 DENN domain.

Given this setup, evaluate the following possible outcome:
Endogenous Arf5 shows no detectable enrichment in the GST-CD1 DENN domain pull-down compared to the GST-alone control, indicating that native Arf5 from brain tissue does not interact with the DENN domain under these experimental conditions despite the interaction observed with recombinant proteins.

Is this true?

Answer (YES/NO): NO